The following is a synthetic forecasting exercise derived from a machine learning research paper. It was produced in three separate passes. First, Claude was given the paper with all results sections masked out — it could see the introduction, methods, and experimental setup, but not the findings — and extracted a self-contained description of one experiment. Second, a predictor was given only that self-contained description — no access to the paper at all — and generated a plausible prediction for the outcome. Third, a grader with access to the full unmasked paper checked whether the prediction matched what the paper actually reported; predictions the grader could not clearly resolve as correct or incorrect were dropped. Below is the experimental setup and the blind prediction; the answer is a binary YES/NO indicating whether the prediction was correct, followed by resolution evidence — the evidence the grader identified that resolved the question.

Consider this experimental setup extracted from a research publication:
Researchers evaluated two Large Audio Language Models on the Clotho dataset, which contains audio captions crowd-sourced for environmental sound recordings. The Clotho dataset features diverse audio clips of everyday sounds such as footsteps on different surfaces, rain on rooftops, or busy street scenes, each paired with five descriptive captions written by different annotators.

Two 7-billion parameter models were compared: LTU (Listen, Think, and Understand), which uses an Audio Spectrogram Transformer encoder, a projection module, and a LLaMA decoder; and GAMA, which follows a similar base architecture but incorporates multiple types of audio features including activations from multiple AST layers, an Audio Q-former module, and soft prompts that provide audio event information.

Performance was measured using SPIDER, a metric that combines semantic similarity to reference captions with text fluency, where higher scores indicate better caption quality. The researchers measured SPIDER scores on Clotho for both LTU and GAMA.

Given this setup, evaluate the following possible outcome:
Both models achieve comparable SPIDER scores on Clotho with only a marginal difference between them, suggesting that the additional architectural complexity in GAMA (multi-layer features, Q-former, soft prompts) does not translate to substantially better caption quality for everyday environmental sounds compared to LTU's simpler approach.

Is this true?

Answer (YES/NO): NO